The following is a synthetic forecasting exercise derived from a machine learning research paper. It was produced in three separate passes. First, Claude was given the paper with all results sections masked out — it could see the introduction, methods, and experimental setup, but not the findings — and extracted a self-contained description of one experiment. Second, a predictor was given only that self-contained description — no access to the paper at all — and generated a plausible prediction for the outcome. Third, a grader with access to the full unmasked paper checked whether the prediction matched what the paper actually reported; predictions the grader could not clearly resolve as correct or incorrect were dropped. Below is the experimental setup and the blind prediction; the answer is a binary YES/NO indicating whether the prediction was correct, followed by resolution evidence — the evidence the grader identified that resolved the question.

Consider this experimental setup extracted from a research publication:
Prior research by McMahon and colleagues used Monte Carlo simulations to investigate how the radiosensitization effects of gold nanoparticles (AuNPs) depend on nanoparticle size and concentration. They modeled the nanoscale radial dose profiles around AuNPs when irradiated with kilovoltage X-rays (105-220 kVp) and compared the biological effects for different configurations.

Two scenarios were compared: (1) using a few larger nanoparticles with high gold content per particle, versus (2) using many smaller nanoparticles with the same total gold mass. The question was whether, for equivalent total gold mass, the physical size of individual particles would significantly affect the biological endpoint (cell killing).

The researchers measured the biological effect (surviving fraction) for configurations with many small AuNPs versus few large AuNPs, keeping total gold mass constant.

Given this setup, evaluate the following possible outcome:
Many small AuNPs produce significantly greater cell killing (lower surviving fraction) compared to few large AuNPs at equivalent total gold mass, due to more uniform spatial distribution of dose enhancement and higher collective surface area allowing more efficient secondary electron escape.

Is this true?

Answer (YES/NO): NO